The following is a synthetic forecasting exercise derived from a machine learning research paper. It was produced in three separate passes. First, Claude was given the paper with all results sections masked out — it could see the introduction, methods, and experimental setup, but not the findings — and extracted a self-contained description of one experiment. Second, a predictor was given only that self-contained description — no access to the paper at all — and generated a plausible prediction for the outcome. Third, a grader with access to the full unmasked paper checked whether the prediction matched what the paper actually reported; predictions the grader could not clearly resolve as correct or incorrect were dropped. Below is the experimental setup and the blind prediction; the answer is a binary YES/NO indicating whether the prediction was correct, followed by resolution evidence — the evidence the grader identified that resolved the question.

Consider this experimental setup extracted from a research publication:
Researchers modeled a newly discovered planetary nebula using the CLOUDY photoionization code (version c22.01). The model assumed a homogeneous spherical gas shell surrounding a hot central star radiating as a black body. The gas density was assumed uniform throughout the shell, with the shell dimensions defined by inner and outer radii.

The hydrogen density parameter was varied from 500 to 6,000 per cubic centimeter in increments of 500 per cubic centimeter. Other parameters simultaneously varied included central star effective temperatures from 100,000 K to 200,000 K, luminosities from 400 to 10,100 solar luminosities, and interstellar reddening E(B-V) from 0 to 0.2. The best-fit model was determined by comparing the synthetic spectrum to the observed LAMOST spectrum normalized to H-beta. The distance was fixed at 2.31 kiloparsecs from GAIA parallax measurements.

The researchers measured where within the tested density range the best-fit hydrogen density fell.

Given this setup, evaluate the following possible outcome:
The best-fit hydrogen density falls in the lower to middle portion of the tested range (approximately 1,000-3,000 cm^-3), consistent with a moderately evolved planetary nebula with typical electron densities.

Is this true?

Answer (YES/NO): NO